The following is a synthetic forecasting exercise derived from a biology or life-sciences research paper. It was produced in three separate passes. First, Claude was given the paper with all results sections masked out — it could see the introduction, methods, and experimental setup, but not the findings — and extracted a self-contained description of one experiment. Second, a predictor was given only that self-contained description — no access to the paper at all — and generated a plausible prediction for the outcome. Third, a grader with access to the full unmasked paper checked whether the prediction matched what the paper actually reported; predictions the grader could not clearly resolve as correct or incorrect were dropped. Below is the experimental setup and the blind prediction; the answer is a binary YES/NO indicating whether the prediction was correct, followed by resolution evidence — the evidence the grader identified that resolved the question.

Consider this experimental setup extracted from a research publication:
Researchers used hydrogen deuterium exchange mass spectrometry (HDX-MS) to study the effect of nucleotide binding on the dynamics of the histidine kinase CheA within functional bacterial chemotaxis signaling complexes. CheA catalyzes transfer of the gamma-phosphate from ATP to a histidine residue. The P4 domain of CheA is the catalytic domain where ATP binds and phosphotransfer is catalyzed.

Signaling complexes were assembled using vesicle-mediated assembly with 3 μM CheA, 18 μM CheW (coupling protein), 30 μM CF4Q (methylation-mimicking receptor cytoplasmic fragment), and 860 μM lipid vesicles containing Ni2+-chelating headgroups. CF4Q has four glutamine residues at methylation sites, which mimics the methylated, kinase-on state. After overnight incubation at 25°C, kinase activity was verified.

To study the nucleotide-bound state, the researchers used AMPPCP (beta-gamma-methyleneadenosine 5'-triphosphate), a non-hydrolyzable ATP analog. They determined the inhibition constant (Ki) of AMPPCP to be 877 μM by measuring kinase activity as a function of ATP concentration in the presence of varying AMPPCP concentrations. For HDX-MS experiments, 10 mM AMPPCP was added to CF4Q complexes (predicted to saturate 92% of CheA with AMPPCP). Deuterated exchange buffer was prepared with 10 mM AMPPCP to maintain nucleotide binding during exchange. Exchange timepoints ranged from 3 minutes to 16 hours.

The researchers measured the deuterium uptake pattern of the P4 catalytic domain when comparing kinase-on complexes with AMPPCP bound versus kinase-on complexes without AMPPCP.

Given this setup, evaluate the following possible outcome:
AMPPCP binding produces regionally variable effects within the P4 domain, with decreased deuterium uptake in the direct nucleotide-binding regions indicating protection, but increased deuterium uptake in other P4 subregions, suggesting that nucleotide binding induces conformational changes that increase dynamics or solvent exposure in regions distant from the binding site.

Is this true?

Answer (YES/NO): NO